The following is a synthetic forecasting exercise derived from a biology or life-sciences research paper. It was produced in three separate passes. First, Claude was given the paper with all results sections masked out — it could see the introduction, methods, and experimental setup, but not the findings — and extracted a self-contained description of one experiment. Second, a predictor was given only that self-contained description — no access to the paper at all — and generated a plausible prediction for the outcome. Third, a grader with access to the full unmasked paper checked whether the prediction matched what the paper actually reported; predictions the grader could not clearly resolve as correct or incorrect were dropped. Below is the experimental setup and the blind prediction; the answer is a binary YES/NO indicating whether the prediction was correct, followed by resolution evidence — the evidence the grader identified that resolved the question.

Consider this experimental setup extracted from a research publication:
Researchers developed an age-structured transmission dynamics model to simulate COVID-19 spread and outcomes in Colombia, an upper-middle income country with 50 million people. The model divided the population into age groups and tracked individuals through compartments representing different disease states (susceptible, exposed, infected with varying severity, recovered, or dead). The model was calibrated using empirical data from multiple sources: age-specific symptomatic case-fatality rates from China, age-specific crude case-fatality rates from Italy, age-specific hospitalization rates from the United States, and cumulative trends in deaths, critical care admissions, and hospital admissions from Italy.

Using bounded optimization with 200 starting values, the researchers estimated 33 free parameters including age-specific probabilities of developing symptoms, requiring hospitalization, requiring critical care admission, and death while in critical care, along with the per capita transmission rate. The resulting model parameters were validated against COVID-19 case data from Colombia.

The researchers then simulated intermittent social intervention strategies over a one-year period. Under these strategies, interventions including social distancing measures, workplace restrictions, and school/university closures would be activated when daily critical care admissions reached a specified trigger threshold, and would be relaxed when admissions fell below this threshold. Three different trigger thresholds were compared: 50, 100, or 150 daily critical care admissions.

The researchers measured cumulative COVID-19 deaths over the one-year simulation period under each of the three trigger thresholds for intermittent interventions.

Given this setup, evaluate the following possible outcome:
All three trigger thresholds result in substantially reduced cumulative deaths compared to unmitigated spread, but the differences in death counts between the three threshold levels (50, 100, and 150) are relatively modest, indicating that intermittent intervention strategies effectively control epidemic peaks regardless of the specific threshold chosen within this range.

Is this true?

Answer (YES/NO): NO